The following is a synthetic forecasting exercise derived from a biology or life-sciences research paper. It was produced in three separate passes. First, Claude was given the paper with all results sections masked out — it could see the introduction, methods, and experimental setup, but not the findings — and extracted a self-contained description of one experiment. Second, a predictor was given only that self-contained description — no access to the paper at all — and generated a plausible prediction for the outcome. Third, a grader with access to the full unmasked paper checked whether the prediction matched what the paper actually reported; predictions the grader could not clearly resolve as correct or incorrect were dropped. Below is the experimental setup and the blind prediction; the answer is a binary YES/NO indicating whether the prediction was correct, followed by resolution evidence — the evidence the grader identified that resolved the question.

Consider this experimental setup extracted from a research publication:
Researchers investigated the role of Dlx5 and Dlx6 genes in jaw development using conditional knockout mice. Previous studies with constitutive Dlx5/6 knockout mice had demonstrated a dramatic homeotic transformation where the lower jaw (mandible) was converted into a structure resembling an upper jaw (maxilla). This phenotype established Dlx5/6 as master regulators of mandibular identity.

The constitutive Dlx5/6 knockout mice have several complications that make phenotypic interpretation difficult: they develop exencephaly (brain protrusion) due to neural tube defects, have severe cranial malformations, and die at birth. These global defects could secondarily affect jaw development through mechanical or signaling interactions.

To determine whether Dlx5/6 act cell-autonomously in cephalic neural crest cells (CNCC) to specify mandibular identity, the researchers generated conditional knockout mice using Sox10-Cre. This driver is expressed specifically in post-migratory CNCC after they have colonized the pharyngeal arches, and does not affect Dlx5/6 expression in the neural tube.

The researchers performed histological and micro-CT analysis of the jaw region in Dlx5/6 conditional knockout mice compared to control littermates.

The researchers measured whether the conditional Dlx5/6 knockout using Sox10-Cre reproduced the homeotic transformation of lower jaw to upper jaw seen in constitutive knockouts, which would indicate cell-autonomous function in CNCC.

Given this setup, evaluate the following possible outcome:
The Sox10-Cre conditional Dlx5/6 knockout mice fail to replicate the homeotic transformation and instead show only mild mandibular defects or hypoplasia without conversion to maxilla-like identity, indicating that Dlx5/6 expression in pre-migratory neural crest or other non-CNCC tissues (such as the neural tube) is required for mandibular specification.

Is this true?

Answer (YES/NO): NO